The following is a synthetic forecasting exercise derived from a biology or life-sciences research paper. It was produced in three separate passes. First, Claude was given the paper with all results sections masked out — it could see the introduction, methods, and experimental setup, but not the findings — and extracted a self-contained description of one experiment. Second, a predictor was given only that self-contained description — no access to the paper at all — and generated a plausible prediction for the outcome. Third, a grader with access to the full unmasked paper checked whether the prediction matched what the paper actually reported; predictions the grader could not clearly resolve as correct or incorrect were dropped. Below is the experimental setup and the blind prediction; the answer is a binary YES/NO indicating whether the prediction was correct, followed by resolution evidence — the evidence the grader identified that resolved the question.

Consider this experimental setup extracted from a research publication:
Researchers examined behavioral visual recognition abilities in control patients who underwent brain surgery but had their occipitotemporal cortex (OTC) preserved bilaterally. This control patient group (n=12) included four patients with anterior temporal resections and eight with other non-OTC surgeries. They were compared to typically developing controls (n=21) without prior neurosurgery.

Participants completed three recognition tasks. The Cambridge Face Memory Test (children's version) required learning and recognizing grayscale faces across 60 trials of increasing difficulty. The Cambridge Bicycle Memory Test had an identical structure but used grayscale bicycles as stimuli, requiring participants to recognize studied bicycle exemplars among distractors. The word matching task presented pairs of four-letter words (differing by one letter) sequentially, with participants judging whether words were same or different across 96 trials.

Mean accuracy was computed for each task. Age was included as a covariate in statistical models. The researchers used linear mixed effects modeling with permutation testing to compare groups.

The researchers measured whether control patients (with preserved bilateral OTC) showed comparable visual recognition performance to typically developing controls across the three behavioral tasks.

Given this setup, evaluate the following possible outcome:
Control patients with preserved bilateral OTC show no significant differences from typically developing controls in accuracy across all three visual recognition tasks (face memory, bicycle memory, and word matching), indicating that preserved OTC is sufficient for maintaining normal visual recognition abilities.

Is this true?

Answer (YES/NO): YES